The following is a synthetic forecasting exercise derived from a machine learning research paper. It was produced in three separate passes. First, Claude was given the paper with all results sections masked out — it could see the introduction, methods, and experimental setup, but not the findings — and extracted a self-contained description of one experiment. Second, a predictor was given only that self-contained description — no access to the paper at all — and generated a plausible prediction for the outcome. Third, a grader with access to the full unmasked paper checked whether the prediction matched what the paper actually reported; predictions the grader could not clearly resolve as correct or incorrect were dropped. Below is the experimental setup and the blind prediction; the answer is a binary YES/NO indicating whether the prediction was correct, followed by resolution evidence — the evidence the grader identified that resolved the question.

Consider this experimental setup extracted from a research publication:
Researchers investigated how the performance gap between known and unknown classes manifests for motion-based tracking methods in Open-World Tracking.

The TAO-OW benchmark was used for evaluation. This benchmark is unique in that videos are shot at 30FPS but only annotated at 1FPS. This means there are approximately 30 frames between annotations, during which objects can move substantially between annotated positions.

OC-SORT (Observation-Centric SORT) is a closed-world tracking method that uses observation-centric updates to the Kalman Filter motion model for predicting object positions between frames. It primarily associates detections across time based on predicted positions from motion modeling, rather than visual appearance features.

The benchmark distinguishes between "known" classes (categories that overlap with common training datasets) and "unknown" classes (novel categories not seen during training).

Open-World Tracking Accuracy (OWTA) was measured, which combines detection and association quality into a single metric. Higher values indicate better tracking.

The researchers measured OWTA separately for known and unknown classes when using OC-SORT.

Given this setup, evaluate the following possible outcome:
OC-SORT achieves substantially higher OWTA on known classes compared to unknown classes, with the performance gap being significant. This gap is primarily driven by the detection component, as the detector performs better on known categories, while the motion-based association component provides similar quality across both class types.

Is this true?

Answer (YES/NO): YES